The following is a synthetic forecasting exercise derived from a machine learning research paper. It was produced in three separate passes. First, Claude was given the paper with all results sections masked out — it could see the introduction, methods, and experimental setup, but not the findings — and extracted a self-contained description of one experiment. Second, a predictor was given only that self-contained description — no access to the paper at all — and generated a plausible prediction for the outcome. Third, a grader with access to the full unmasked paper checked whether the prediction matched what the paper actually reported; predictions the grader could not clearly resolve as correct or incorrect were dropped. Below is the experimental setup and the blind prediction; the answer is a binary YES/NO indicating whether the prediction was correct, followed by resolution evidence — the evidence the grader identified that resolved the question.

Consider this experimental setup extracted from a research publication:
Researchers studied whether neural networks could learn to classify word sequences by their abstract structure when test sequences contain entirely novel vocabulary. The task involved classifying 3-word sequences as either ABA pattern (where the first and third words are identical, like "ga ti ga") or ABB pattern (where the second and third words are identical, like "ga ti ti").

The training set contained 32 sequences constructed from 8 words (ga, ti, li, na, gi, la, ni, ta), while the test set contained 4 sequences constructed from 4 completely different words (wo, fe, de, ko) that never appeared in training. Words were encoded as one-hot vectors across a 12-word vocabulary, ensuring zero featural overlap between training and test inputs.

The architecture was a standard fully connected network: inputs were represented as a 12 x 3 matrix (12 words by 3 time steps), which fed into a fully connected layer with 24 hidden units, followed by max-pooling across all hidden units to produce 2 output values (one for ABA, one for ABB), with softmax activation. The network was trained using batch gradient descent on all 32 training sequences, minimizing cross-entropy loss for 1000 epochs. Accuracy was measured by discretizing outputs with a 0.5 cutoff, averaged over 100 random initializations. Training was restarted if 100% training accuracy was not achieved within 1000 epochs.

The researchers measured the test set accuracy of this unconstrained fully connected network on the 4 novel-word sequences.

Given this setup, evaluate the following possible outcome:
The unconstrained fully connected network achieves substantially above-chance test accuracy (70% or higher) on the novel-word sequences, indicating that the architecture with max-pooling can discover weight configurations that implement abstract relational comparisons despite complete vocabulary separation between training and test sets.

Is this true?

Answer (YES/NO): NO